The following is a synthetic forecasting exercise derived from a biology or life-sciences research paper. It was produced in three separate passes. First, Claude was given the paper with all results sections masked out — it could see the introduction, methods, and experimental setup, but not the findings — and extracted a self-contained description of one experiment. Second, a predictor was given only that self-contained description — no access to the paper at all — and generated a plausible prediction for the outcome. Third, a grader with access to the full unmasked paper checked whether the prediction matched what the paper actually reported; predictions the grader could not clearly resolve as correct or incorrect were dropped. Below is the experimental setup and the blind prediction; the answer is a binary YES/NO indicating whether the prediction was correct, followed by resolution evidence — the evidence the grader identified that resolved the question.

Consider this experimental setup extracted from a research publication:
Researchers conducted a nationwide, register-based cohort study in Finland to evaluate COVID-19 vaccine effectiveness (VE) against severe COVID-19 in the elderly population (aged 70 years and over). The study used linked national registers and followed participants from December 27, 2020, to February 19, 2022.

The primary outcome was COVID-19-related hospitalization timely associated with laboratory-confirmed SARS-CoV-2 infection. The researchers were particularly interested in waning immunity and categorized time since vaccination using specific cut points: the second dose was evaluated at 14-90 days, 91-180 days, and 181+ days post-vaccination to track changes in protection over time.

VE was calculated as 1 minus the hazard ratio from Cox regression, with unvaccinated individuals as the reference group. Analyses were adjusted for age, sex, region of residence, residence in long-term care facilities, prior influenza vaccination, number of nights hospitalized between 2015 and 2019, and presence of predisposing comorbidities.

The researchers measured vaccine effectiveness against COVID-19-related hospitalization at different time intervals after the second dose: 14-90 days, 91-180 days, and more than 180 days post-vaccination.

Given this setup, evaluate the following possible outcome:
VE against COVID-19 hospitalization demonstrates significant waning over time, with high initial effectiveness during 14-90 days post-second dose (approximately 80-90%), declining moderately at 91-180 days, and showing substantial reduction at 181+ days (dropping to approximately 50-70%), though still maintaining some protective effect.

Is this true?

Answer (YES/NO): NO